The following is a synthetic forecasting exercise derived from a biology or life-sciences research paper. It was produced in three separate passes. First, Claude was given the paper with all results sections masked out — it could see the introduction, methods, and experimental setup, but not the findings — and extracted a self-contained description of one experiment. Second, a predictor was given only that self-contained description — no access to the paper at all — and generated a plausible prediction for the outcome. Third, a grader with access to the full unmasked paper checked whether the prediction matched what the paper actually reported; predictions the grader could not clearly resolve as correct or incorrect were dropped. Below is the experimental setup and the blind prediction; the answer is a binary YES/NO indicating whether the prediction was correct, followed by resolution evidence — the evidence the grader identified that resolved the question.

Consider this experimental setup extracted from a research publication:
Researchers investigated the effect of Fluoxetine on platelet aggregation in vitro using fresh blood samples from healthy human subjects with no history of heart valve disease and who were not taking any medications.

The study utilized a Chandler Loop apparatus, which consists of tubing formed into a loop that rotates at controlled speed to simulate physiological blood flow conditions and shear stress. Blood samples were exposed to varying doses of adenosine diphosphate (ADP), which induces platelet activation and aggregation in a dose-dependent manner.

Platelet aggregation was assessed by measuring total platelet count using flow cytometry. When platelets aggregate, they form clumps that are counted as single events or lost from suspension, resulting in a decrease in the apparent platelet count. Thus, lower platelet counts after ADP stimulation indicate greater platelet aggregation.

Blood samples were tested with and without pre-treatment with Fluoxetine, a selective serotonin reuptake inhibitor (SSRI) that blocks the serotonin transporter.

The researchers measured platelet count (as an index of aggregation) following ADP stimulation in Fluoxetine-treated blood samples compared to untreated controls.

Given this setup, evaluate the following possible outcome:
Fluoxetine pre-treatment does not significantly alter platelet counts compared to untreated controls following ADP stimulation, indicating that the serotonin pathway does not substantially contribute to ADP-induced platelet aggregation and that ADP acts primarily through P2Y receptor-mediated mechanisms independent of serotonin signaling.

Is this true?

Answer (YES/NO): NO